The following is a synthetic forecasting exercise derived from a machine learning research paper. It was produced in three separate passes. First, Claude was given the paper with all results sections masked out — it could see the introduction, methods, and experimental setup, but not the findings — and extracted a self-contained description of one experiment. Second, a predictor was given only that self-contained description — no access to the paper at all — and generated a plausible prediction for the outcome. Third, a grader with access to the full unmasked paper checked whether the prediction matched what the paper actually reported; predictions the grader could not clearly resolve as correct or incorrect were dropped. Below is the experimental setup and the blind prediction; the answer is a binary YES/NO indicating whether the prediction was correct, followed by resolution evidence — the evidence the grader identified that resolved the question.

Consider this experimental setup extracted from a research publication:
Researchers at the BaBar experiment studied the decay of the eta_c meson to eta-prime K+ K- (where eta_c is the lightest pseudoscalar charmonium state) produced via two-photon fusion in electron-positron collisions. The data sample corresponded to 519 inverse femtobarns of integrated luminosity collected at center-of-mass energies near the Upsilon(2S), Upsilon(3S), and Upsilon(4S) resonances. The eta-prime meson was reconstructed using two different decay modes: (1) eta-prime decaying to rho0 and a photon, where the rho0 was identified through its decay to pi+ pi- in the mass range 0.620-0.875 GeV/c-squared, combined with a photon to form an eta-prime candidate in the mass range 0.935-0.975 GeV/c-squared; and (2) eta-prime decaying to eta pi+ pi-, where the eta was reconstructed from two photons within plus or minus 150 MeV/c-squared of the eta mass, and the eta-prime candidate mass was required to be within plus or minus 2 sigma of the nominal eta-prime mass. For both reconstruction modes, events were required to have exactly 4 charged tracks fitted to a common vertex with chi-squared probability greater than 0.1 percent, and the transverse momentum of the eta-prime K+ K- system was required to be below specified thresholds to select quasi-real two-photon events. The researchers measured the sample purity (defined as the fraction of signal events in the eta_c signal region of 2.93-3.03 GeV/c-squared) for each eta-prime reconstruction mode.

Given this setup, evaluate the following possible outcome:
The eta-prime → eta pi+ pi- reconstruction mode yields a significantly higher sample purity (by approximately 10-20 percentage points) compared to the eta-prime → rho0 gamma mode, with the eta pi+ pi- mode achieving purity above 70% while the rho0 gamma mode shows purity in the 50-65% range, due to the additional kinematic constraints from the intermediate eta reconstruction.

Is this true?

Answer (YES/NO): NO